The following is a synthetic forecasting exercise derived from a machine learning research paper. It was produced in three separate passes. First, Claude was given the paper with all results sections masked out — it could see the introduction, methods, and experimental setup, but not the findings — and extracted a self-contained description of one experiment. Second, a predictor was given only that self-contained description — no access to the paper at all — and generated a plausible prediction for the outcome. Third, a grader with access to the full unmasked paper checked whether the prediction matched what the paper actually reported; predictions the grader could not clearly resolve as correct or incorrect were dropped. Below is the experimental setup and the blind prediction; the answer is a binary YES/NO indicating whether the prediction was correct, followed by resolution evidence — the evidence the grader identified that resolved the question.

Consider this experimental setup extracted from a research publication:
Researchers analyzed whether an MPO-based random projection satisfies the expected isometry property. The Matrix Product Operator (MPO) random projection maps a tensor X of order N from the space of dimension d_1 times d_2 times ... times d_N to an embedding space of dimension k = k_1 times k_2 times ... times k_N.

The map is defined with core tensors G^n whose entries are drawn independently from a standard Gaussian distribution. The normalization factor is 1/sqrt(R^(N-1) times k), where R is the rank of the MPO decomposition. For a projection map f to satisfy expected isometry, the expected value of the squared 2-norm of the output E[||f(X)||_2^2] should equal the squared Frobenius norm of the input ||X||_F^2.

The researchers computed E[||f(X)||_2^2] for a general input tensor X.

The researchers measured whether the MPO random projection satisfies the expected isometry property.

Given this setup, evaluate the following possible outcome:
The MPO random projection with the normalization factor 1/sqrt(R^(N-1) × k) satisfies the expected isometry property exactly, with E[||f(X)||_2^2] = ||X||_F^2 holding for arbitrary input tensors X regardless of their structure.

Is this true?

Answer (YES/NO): YES